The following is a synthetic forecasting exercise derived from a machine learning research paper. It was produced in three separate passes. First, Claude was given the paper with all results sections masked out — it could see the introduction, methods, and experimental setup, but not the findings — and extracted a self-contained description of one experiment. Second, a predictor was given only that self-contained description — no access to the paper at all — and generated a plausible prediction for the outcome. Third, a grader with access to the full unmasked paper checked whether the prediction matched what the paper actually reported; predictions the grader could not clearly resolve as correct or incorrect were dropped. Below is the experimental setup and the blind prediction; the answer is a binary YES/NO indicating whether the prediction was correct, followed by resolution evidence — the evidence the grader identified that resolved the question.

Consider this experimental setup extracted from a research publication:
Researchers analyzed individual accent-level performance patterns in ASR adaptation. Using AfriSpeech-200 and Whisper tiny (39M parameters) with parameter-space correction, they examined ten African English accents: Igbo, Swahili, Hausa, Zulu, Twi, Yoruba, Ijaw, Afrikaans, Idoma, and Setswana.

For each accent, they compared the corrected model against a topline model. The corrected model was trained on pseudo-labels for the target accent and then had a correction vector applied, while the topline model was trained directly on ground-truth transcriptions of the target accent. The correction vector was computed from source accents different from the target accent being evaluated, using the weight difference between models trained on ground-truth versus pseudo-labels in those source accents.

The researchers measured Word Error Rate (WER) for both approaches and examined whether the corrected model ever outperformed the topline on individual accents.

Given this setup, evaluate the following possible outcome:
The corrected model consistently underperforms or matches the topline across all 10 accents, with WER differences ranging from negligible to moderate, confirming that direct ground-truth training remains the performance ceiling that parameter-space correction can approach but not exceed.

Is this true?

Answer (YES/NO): NO